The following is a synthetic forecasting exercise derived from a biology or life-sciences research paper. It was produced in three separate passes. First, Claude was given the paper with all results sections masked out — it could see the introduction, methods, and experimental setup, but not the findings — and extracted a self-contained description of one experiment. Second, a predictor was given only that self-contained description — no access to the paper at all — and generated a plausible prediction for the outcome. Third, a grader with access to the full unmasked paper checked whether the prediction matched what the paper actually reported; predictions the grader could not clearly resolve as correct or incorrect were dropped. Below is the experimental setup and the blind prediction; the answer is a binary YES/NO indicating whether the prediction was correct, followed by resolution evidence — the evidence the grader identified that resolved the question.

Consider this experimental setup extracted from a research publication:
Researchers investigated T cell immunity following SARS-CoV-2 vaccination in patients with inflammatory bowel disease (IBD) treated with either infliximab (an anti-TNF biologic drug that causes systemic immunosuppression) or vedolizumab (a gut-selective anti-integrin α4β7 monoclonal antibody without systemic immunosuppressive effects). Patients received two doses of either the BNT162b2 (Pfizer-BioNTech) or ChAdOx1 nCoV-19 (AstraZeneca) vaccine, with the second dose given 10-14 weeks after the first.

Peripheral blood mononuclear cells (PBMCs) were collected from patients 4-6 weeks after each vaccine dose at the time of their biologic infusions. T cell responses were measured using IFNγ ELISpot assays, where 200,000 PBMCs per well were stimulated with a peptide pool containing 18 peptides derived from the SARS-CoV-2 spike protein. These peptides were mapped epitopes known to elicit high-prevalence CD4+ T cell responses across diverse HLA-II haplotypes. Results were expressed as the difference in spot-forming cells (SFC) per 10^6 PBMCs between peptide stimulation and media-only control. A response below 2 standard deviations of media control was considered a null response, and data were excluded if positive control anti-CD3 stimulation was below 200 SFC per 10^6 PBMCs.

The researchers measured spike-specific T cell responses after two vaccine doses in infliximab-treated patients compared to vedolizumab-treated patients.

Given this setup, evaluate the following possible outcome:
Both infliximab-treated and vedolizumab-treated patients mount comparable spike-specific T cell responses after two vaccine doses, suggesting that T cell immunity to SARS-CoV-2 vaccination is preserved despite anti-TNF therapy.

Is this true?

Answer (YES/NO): YES